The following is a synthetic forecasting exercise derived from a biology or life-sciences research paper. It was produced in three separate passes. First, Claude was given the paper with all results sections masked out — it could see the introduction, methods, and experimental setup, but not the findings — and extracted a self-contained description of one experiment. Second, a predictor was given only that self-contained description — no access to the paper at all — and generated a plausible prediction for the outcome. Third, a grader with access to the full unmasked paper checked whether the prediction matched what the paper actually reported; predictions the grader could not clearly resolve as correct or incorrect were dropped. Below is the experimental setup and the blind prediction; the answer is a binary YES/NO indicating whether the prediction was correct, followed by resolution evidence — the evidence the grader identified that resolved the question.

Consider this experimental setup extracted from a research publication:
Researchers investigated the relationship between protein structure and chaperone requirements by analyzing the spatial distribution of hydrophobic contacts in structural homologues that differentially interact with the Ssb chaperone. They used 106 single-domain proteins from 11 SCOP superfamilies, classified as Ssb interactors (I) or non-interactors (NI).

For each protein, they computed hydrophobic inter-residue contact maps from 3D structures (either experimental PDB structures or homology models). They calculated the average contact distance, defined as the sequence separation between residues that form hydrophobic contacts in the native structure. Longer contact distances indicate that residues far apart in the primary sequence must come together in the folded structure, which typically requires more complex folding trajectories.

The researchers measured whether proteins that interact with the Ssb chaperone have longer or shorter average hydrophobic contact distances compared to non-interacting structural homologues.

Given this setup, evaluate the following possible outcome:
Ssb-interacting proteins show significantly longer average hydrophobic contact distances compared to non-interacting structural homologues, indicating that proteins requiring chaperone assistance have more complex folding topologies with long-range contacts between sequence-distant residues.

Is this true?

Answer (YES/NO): YES